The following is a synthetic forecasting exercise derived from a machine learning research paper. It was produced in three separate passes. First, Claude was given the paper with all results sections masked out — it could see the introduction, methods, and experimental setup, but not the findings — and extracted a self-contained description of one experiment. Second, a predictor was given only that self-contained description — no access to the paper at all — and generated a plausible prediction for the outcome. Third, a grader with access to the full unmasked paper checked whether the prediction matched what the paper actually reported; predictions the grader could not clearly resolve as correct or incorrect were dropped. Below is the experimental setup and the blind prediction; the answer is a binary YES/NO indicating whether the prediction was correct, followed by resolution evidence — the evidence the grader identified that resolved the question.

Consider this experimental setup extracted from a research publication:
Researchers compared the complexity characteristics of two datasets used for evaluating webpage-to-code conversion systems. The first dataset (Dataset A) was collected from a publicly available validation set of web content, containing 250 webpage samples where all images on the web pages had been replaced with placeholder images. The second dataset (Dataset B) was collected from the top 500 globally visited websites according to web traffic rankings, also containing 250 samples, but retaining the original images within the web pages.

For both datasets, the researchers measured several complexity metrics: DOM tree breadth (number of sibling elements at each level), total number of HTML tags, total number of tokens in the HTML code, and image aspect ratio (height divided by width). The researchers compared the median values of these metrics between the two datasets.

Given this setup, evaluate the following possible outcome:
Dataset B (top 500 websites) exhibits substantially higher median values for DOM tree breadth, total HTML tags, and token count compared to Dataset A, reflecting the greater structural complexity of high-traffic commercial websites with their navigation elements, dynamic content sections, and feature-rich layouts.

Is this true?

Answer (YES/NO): YES